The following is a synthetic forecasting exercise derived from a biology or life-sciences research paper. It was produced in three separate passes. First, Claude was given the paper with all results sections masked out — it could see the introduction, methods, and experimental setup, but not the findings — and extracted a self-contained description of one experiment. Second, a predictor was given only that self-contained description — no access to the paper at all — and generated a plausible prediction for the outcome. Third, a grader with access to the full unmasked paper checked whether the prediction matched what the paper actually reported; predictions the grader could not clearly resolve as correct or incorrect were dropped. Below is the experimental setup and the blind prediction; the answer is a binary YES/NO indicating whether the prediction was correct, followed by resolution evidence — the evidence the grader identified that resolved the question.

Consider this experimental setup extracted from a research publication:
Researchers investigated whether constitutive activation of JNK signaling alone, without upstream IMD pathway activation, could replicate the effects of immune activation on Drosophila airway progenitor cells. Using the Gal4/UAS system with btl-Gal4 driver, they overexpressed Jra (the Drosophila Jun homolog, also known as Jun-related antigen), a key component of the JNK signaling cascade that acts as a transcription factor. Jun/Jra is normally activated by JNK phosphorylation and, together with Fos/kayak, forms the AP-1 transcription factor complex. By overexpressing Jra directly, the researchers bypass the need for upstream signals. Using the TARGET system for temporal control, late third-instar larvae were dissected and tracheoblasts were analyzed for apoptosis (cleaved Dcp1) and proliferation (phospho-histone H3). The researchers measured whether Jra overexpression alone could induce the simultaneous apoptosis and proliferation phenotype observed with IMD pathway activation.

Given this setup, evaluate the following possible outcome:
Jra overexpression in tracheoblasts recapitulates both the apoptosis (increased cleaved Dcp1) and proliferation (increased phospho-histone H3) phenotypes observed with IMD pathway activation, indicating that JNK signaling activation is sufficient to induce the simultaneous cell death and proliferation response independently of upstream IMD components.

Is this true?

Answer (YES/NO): NO